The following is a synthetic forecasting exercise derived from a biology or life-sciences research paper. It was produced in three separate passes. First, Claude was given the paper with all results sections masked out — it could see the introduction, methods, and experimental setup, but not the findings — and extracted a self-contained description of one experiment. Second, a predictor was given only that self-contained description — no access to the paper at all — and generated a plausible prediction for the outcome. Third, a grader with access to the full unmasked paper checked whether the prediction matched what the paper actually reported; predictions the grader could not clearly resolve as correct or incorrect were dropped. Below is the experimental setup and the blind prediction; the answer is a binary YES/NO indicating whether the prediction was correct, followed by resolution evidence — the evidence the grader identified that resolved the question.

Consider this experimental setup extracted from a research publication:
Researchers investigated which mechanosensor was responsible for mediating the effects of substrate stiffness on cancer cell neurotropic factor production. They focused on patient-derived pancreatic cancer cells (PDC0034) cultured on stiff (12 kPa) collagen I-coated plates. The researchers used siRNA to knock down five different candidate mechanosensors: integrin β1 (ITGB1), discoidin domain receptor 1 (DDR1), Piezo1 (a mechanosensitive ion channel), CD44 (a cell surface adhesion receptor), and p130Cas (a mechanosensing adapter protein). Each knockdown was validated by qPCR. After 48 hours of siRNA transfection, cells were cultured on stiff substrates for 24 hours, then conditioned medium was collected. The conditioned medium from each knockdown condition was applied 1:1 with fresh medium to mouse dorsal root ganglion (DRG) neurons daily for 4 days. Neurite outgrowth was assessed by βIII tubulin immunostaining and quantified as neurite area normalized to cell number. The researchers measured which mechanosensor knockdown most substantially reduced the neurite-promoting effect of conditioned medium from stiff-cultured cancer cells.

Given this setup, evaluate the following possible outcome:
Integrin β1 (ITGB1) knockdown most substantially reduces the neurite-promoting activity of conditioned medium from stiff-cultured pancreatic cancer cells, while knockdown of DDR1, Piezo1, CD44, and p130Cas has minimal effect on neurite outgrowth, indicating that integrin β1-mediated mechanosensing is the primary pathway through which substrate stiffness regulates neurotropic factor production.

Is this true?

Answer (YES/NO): NO